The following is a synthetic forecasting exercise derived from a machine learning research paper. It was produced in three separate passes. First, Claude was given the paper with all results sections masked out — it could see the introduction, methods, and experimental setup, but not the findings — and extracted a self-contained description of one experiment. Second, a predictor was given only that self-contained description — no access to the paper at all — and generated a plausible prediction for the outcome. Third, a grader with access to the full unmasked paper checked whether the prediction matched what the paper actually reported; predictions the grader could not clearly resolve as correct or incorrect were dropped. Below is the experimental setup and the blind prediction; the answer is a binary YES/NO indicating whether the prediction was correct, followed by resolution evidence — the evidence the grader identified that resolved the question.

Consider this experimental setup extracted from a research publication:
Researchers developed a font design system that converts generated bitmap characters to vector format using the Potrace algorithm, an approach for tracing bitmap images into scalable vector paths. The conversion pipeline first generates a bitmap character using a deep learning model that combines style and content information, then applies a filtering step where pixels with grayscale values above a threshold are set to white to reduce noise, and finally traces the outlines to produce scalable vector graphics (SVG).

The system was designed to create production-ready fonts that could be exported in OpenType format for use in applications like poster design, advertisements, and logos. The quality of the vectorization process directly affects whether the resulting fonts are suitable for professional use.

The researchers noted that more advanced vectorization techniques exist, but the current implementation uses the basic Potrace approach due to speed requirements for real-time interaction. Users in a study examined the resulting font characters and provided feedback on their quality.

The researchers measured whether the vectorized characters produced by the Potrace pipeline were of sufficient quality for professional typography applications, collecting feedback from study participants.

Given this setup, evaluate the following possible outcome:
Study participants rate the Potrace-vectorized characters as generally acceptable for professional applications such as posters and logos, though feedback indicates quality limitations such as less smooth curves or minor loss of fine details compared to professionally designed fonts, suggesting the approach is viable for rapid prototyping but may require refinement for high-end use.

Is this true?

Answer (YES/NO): YES